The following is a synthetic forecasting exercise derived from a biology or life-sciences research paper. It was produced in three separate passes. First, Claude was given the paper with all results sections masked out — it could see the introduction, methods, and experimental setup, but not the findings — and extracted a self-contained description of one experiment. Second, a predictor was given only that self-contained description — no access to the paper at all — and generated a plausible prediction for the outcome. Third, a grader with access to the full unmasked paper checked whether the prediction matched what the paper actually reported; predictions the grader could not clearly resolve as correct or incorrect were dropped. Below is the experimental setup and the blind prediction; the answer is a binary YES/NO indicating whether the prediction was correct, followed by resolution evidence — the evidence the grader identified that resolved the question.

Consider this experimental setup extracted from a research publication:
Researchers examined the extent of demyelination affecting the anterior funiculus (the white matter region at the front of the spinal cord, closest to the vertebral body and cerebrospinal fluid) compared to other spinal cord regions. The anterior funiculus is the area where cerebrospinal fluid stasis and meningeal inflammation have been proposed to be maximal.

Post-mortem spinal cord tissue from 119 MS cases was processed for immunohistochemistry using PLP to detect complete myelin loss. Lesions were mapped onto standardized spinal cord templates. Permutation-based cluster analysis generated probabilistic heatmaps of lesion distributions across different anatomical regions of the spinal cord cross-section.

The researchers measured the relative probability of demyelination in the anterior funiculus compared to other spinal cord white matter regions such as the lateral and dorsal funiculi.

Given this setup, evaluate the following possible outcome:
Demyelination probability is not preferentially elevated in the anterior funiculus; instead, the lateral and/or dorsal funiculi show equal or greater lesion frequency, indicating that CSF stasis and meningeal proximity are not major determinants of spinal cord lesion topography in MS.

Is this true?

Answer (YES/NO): YES